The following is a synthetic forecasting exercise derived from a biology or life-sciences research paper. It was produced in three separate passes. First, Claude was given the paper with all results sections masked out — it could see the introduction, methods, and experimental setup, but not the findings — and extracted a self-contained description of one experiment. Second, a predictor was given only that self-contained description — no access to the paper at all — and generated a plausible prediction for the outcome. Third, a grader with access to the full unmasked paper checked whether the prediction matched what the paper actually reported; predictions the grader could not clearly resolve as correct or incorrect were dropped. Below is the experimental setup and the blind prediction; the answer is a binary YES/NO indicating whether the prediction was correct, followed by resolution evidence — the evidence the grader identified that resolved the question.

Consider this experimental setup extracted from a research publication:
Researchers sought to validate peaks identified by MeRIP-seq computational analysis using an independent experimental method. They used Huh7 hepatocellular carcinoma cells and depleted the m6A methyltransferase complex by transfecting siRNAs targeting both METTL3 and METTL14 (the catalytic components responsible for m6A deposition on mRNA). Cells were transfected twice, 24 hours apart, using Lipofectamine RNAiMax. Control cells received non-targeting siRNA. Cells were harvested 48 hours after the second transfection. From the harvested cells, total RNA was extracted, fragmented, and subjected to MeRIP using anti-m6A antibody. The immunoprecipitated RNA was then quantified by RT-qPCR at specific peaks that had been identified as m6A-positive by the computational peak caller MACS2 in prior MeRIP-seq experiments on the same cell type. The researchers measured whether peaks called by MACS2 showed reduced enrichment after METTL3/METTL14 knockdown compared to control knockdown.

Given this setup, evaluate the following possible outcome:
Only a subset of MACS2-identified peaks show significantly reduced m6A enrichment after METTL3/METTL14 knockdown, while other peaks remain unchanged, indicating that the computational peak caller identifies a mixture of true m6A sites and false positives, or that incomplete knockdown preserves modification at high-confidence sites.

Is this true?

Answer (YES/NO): NO